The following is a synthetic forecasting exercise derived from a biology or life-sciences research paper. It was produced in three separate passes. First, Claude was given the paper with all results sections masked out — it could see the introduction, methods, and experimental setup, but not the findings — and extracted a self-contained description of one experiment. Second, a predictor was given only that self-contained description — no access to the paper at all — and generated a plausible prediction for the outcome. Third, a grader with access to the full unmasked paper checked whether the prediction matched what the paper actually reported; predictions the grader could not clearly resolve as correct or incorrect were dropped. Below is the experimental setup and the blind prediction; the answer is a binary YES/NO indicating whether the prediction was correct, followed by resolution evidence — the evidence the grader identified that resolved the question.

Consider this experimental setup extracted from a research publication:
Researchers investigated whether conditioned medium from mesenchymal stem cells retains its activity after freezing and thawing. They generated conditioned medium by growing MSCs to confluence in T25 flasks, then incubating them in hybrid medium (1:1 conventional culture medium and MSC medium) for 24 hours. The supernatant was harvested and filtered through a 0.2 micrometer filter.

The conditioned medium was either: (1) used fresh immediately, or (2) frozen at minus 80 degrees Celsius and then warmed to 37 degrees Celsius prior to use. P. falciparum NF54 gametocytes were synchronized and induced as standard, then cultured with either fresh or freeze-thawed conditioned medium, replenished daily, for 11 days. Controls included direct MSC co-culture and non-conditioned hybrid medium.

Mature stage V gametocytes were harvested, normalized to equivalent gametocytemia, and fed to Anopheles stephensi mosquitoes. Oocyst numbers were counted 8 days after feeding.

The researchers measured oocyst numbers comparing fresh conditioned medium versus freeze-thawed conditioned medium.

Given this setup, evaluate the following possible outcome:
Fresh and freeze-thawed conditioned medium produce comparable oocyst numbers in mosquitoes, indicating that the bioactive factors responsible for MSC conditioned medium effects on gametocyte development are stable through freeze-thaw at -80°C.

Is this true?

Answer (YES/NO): YES